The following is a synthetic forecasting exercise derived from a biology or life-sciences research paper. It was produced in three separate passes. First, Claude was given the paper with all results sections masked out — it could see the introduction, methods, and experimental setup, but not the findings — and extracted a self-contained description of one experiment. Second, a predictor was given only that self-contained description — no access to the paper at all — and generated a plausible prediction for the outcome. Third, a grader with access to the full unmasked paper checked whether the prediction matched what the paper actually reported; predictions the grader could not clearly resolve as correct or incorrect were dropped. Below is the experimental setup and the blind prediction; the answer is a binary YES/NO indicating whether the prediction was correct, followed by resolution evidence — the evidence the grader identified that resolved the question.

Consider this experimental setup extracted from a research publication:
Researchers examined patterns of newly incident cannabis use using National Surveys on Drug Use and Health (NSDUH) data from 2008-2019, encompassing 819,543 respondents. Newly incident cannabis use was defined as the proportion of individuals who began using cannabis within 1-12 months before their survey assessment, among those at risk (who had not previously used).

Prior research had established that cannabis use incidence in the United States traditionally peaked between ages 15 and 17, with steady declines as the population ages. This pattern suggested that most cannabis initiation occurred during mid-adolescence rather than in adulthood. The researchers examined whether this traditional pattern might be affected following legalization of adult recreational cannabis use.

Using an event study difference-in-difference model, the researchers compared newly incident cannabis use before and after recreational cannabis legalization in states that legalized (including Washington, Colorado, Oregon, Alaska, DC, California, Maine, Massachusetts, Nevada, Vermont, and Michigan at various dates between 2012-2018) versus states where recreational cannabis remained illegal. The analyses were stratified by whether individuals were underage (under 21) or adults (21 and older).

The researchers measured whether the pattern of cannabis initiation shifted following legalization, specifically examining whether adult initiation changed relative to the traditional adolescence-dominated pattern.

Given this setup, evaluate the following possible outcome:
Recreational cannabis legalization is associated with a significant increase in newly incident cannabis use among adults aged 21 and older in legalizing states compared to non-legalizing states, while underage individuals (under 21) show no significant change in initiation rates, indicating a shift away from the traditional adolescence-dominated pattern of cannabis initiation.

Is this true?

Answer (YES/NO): YES